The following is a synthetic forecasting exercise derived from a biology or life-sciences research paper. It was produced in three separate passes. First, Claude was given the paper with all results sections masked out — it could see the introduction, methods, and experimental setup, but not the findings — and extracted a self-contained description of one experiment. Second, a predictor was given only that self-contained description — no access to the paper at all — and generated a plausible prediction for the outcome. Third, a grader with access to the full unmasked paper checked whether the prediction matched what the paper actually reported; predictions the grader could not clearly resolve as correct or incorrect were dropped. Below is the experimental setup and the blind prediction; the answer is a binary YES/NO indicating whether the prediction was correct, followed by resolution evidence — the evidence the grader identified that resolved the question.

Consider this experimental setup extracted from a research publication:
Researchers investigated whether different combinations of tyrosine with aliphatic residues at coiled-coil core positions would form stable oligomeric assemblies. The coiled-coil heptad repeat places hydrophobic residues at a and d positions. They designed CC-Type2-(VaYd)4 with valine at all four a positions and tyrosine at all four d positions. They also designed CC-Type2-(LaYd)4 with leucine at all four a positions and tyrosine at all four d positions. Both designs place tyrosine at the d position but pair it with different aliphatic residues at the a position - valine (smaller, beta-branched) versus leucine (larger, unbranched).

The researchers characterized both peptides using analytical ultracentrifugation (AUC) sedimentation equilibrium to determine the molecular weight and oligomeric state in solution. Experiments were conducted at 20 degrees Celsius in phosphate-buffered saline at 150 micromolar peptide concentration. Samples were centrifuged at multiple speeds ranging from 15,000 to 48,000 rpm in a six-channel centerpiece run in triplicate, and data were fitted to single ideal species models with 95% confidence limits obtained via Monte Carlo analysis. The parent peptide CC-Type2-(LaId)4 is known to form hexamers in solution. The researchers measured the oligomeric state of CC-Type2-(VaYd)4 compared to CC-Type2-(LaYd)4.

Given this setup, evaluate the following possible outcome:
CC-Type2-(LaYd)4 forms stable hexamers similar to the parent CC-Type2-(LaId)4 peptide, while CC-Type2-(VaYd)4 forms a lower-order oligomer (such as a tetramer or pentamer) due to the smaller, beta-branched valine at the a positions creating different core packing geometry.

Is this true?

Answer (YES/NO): NO